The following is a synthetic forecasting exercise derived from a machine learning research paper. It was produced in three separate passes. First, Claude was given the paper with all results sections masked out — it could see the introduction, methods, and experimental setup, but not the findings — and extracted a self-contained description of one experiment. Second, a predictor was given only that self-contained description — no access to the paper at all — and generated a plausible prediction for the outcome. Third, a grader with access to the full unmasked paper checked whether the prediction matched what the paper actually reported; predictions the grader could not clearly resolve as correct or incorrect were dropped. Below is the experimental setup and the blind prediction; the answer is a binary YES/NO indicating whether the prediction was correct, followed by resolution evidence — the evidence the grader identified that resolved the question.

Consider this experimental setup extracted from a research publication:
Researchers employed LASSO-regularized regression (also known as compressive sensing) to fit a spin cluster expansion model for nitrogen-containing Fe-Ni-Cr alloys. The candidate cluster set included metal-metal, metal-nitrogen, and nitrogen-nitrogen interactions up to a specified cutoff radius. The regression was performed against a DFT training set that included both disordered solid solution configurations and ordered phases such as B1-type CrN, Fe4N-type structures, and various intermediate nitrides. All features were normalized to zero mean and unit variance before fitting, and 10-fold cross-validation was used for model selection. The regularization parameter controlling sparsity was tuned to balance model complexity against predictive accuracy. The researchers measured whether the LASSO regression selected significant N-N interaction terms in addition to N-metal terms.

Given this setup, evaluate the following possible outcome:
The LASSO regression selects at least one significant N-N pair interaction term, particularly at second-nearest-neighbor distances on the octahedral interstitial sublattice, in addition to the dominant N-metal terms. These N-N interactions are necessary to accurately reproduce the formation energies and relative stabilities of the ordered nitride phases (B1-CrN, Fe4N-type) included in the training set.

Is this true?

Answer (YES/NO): NO